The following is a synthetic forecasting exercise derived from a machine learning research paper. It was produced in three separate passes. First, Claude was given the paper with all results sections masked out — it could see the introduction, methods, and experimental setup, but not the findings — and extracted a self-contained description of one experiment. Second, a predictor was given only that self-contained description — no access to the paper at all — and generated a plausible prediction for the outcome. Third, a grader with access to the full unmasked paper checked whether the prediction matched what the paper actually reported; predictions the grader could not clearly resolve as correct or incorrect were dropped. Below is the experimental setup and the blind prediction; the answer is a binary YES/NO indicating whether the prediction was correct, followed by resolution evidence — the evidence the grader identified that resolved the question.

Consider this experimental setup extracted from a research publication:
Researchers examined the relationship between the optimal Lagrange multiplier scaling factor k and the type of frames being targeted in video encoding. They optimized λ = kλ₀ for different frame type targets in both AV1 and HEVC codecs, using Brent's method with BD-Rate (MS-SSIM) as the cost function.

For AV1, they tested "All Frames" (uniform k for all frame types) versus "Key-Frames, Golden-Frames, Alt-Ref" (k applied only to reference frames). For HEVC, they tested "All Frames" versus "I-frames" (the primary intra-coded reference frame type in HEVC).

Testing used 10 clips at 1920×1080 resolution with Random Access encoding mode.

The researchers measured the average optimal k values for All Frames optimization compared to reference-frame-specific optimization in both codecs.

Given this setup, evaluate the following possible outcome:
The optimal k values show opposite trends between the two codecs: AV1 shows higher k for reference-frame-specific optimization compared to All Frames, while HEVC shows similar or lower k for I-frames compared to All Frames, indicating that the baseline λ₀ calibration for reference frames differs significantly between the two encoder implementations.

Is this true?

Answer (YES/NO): NO